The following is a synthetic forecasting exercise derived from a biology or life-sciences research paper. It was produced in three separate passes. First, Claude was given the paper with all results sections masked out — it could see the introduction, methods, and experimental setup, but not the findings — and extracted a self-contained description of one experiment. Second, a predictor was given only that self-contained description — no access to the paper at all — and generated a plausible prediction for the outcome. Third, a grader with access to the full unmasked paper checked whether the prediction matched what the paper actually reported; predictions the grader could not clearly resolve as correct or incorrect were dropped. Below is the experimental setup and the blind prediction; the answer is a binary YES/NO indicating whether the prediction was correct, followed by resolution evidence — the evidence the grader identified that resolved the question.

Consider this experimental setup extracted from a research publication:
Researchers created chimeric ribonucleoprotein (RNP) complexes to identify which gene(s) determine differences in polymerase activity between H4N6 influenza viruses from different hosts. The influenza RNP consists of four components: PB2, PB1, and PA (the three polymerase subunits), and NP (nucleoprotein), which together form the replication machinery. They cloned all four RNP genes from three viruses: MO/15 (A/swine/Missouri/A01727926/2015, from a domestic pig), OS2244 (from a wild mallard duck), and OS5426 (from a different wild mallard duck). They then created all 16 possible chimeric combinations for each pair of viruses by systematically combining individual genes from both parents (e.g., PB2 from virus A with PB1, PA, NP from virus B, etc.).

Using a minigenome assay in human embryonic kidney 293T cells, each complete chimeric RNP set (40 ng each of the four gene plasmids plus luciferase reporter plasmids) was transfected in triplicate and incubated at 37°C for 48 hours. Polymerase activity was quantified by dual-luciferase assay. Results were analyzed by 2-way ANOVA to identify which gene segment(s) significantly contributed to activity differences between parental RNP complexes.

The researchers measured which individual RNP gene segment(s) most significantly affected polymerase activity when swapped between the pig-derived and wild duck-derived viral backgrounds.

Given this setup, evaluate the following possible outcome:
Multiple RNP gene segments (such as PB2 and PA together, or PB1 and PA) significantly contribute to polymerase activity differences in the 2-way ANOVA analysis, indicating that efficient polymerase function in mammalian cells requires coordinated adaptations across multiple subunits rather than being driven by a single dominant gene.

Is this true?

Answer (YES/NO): NO